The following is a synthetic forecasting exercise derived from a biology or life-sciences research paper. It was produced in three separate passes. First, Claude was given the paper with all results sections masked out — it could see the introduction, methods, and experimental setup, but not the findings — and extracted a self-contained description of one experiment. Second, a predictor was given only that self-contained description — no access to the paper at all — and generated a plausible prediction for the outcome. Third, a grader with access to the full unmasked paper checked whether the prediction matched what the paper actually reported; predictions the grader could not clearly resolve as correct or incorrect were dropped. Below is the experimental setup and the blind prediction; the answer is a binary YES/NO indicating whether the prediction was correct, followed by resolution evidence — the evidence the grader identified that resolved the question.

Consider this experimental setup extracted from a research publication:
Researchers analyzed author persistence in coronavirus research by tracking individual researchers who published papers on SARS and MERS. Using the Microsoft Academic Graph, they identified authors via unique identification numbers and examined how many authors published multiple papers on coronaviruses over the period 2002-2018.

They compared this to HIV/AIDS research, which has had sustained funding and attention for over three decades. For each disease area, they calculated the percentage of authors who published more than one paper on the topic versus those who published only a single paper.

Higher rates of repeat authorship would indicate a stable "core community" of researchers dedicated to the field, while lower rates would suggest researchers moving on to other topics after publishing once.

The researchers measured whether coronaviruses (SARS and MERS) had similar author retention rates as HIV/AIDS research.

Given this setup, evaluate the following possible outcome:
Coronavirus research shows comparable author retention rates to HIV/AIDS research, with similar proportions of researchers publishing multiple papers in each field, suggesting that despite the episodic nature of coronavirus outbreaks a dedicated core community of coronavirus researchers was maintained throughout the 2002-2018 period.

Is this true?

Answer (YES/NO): NO